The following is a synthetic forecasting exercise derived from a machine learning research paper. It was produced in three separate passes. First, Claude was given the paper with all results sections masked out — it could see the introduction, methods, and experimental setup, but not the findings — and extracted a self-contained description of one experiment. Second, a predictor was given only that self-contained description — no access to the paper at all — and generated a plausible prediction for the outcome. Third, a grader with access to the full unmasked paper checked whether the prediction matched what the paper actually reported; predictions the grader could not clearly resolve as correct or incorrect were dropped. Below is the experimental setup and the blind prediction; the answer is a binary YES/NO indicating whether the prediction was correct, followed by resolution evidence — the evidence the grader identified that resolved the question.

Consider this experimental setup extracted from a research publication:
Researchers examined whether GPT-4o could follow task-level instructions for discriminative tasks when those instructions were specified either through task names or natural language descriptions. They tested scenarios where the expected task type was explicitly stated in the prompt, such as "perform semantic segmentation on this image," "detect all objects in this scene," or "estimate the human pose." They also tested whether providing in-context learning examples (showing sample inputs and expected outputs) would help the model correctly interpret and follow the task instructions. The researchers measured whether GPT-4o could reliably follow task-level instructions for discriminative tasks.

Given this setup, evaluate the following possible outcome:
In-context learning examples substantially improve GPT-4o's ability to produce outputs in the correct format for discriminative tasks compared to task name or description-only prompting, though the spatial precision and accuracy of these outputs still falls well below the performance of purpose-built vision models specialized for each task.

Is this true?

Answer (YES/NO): NO